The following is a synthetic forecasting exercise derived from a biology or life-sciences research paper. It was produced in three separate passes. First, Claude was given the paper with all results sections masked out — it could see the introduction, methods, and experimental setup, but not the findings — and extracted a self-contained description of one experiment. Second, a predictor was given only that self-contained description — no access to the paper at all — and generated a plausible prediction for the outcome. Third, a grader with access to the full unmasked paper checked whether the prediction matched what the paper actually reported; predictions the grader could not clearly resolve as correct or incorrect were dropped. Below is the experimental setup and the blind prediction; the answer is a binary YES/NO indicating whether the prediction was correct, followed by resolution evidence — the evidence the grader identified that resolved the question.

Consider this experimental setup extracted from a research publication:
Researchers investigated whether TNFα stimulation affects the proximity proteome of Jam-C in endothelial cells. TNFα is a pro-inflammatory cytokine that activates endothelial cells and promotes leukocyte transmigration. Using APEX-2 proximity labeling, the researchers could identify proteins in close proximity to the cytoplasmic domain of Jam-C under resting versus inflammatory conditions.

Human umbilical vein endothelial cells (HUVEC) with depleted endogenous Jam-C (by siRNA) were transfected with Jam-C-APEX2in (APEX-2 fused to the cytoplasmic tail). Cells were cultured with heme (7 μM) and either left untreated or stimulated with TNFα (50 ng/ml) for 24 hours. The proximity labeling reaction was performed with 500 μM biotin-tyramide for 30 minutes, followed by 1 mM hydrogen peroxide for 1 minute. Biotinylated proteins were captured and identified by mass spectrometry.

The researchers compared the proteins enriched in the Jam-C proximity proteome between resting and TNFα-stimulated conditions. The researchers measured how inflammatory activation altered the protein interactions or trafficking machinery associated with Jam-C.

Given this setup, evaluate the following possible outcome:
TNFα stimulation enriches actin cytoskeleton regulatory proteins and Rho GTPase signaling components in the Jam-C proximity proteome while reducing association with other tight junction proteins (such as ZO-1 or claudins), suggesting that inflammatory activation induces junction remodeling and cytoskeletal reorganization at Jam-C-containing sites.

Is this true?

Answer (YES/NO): NO